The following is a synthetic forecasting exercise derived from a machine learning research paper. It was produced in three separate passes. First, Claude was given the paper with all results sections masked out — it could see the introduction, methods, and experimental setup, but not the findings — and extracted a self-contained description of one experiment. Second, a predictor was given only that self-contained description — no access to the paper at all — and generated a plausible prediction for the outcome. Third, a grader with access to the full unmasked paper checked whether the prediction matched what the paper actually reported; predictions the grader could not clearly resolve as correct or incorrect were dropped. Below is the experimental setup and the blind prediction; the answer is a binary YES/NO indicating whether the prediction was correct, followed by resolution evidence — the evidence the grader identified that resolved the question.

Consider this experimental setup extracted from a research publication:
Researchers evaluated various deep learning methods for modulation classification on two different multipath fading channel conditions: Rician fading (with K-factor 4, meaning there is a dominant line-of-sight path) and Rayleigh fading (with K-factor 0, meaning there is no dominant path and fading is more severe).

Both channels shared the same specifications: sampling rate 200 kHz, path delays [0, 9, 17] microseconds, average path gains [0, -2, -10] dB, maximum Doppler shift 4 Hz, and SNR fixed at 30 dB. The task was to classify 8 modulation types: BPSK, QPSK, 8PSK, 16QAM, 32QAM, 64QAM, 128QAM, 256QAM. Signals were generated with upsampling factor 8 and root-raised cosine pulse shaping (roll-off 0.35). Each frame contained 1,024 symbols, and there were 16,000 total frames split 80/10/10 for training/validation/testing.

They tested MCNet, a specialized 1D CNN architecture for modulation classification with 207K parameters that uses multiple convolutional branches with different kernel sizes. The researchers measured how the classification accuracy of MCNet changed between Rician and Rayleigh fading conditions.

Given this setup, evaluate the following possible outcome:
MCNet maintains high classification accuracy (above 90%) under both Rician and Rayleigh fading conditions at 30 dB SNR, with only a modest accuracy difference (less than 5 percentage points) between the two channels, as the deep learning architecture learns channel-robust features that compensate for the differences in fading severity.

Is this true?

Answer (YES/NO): NO